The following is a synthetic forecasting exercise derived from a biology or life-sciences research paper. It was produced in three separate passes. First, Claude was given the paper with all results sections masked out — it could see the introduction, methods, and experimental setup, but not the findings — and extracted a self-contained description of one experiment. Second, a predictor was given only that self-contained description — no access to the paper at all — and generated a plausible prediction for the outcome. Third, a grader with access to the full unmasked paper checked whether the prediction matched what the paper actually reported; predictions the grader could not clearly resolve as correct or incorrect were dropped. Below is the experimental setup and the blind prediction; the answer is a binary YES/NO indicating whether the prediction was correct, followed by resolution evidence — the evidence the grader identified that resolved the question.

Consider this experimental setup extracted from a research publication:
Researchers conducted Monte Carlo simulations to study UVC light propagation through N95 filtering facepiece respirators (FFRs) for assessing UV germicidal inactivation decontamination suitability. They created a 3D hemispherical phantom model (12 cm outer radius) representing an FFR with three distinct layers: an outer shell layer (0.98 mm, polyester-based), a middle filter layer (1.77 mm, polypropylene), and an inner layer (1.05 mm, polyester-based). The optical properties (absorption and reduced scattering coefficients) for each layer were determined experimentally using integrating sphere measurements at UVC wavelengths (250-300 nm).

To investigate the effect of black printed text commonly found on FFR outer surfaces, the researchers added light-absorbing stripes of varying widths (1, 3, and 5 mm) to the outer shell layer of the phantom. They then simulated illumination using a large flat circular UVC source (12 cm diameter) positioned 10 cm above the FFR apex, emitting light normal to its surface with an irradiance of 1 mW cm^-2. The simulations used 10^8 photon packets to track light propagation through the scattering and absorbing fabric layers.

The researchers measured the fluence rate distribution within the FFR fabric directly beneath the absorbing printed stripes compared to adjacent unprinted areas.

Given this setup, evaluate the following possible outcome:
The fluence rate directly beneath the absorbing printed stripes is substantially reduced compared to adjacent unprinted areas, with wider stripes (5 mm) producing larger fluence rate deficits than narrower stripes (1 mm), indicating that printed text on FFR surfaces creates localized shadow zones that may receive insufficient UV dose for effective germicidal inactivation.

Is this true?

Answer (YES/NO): NO